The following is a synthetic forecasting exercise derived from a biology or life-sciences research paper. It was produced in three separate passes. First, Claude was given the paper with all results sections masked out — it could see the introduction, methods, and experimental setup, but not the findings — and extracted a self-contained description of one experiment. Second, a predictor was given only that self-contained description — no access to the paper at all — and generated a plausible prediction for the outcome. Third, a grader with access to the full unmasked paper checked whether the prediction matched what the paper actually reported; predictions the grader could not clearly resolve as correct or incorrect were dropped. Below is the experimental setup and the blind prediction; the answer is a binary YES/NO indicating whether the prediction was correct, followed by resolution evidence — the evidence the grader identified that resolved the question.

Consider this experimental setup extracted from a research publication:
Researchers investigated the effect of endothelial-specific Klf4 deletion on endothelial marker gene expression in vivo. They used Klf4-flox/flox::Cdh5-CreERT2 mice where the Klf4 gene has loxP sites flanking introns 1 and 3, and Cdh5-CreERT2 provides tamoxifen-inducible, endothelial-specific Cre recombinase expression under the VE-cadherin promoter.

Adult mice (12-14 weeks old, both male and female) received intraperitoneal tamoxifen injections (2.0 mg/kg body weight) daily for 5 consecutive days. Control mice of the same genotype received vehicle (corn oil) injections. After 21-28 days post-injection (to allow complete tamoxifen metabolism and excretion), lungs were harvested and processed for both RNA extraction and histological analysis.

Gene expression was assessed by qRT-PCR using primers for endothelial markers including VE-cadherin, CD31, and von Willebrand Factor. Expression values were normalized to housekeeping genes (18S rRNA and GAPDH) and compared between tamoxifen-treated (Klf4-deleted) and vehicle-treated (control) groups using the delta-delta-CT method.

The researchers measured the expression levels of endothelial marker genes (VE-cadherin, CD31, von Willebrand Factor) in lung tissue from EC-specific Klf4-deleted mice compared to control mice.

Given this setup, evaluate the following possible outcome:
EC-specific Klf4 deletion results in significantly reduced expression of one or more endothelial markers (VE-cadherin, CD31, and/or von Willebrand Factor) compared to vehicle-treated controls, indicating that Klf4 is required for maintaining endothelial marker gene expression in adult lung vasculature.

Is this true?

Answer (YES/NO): YES